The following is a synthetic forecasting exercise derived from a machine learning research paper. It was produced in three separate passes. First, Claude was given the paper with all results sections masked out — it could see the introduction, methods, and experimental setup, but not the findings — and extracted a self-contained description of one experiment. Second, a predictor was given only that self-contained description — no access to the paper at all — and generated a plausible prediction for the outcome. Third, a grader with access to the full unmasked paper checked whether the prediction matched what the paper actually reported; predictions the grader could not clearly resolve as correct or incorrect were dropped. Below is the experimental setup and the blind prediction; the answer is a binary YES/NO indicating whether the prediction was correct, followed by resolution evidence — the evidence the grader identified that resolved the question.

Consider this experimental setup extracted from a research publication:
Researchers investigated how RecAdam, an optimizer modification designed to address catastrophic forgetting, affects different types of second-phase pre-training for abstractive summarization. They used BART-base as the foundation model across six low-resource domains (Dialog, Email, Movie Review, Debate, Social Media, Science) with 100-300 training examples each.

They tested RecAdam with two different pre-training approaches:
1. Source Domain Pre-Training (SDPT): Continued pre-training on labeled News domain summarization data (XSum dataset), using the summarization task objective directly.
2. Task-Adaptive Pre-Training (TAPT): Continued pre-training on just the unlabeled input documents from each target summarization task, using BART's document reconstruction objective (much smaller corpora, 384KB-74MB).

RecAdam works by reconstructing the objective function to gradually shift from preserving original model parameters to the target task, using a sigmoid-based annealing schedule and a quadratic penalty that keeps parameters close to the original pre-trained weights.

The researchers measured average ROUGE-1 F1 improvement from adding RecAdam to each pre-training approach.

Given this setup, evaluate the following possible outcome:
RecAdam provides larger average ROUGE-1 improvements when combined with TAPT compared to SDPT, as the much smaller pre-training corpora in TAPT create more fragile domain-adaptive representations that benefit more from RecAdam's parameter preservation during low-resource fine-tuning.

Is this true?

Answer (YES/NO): NO